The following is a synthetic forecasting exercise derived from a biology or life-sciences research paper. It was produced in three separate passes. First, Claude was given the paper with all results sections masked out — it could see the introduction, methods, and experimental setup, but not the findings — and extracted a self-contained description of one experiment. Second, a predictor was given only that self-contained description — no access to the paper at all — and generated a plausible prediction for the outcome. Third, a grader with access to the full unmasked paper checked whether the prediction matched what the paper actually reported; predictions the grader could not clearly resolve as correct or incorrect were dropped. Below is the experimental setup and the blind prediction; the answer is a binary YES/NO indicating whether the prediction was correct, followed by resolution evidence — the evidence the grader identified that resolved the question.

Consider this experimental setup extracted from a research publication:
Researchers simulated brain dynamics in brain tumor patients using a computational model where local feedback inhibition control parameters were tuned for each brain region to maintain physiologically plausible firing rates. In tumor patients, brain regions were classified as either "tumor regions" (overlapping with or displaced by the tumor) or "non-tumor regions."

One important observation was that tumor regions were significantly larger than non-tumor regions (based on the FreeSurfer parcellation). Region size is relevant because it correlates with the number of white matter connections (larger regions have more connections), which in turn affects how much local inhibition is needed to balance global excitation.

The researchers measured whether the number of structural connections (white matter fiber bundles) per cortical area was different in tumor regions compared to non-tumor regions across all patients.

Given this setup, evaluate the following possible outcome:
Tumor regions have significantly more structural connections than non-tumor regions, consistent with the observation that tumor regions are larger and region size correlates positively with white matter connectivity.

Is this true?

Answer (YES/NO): NO